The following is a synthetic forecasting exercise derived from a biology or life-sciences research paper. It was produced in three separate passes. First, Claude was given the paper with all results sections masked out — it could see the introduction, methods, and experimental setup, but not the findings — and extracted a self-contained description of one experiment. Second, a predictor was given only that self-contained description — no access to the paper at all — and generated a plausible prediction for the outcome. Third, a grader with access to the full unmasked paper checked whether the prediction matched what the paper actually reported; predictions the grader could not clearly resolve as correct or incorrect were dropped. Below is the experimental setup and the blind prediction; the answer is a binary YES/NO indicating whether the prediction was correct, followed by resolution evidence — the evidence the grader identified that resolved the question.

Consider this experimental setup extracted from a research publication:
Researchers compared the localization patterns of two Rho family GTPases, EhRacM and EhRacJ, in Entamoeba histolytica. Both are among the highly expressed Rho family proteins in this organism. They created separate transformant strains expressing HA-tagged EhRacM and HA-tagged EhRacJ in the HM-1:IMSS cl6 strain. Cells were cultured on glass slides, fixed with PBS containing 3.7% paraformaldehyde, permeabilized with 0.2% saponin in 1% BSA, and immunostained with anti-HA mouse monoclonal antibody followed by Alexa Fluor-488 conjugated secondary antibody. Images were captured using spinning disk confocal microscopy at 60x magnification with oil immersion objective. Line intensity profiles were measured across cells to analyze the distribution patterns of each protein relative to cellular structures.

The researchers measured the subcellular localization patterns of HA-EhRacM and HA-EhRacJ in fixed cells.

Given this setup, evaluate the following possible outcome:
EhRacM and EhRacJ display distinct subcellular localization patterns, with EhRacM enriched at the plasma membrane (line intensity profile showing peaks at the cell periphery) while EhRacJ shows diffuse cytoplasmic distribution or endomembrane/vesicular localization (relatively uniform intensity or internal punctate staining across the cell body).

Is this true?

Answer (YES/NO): NO